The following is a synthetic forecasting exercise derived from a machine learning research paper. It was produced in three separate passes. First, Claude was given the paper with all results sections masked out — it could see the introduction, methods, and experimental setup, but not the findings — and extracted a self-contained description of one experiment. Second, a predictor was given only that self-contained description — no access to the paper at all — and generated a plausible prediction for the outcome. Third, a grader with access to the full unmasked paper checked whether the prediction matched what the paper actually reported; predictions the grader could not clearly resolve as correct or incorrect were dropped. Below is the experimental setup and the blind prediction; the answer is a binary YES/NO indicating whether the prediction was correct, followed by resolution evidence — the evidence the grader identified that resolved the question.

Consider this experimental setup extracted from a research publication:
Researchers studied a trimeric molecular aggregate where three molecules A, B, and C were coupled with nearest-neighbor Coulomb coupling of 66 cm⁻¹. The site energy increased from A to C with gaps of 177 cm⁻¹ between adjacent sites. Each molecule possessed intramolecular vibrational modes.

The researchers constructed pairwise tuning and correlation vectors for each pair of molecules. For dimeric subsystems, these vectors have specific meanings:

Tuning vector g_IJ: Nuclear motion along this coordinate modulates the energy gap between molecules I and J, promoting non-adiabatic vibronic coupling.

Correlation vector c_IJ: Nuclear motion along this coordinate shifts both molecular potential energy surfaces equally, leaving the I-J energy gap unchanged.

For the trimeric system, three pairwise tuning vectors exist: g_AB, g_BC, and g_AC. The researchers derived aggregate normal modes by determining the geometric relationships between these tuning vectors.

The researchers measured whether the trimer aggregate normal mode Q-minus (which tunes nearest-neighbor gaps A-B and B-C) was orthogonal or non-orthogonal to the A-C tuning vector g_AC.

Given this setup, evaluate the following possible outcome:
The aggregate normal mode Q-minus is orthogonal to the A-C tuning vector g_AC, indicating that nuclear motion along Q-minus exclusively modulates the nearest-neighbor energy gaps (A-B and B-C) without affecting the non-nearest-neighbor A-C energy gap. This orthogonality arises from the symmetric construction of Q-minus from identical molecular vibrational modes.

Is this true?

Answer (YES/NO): YES